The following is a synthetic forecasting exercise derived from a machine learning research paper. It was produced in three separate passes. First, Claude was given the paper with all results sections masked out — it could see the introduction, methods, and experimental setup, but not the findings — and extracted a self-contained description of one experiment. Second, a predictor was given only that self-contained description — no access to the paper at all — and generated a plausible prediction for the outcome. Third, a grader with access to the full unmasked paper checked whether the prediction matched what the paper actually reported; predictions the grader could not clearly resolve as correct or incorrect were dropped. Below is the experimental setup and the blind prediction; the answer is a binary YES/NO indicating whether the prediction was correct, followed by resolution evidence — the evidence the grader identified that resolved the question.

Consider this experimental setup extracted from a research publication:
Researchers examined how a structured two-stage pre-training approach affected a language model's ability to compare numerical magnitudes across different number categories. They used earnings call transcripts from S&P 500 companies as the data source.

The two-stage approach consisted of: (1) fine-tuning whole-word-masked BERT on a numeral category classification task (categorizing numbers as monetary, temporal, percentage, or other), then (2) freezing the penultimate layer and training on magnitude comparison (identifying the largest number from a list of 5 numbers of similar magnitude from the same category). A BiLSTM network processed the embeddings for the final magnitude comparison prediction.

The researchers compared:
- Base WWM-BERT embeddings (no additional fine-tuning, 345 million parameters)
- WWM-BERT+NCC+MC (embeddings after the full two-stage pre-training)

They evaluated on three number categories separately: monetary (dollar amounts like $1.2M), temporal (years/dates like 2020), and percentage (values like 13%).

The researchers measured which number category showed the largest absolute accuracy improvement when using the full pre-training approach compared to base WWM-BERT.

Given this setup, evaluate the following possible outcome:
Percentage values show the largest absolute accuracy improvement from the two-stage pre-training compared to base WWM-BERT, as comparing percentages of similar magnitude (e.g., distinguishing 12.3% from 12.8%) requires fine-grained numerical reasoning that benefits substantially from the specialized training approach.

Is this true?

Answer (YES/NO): NO